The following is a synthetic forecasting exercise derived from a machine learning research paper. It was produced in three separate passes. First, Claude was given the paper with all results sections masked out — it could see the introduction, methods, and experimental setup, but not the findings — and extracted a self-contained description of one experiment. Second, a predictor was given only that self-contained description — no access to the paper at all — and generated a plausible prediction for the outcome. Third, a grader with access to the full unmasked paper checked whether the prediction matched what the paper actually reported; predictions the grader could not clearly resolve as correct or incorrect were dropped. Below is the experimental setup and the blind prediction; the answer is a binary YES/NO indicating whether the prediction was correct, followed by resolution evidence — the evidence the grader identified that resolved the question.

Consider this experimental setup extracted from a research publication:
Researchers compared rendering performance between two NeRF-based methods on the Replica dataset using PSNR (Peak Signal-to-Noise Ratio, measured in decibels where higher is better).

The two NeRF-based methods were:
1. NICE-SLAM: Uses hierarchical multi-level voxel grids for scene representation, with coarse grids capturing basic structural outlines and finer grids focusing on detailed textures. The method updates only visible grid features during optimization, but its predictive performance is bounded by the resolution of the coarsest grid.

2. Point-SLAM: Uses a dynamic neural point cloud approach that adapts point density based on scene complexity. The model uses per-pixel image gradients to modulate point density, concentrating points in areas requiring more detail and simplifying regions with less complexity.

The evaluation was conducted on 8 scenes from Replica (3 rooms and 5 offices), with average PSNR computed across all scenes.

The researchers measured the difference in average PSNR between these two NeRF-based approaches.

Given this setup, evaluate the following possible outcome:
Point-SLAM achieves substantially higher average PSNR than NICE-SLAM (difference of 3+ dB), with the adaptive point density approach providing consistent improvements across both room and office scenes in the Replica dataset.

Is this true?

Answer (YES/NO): YES